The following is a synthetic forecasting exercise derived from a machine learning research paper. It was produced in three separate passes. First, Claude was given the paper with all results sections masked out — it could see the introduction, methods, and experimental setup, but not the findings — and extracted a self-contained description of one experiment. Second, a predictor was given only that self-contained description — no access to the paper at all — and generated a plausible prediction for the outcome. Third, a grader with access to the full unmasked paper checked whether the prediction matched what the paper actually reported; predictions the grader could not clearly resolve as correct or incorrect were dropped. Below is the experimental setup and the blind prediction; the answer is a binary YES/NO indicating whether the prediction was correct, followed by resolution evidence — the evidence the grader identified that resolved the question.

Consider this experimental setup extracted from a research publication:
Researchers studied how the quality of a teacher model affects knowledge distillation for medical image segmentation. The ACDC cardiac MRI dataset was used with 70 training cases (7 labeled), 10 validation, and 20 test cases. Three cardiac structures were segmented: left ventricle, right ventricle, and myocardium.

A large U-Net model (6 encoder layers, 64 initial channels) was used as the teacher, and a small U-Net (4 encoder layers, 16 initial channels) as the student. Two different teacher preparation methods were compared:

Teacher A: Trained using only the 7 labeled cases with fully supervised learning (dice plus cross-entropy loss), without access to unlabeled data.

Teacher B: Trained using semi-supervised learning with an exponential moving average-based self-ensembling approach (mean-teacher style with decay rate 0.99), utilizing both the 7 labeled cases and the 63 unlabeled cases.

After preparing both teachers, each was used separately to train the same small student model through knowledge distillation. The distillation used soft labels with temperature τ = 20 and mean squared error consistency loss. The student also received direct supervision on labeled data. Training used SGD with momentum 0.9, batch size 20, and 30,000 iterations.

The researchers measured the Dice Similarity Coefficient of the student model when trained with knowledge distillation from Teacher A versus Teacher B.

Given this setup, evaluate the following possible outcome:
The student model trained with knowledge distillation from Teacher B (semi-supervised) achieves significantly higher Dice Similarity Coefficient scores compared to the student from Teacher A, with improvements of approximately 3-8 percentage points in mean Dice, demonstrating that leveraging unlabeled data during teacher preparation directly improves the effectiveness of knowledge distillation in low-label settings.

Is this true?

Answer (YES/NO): NO